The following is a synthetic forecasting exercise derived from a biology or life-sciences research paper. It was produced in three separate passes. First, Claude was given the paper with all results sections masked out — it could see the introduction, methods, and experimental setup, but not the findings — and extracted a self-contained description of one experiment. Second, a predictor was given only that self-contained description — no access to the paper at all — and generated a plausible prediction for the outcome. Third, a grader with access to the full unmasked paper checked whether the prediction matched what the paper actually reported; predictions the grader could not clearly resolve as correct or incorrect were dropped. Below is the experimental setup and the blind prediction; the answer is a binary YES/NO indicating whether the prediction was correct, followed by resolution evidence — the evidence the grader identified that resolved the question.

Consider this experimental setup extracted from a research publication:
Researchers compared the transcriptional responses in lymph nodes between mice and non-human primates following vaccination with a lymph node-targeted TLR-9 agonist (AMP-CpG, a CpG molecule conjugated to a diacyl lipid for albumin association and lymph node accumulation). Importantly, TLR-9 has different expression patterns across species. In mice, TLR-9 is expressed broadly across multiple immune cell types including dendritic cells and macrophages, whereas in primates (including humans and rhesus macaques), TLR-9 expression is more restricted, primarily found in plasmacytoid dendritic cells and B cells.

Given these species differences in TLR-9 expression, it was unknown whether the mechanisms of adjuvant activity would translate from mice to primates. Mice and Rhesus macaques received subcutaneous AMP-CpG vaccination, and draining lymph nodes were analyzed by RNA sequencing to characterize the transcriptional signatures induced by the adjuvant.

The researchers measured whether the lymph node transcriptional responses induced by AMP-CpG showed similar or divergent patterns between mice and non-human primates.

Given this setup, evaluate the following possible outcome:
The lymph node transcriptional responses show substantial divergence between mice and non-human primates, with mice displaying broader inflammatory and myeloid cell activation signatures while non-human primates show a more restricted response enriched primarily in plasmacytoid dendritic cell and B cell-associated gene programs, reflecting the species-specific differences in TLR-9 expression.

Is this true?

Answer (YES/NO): NO